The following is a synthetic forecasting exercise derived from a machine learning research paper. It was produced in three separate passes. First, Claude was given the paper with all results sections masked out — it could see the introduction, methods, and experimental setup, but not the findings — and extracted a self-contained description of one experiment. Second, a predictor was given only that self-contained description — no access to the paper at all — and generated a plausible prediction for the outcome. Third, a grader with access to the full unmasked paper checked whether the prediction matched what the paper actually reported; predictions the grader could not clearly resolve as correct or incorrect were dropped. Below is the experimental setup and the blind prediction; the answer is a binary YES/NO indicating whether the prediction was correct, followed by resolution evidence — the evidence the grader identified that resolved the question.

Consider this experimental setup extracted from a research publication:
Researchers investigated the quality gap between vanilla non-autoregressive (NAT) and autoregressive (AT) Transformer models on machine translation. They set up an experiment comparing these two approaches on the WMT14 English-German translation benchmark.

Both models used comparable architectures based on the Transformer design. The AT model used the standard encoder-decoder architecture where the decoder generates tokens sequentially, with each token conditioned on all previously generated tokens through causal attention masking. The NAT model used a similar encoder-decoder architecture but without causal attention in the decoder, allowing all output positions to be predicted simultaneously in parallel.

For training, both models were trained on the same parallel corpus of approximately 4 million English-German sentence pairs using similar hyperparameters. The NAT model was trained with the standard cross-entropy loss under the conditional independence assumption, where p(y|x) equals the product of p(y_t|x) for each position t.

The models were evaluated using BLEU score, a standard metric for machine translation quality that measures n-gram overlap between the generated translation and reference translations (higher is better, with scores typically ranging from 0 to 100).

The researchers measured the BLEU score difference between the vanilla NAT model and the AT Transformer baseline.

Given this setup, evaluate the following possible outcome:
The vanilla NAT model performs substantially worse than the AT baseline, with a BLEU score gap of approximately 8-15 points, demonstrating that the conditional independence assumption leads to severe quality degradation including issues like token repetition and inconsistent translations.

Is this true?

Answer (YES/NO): YES